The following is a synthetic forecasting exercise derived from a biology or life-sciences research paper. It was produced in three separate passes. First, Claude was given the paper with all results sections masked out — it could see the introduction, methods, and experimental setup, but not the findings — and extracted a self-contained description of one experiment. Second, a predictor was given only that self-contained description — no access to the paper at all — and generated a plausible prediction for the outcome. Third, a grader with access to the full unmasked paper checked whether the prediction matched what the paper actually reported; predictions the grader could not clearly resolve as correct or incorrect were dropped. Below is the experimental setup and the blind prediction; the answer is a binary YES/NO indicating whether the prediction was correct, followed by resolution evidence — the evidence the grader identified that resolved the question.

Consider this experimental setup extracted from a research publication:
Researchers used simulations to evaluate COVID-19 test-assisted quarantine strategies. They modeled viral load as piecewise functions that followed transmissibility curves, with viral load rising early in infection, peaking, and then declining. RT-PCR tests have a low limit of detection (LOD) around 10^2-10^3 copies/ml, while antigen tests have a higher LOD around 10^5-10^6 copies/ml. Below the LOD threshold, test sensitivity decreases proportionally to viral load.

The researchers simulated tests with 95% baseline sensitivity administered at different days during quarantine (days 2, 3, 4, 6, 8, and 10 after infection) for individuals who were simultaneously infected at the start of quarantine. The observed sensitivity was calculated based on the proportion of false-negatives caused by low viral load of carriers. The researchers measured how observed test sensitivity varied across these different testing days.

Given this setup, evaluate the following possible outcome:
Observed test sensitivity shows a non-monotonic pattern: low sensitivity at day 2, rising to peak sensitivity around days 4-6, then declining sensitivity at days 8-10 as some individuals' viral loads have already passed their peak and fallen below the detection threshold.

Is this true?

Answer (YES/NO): YES